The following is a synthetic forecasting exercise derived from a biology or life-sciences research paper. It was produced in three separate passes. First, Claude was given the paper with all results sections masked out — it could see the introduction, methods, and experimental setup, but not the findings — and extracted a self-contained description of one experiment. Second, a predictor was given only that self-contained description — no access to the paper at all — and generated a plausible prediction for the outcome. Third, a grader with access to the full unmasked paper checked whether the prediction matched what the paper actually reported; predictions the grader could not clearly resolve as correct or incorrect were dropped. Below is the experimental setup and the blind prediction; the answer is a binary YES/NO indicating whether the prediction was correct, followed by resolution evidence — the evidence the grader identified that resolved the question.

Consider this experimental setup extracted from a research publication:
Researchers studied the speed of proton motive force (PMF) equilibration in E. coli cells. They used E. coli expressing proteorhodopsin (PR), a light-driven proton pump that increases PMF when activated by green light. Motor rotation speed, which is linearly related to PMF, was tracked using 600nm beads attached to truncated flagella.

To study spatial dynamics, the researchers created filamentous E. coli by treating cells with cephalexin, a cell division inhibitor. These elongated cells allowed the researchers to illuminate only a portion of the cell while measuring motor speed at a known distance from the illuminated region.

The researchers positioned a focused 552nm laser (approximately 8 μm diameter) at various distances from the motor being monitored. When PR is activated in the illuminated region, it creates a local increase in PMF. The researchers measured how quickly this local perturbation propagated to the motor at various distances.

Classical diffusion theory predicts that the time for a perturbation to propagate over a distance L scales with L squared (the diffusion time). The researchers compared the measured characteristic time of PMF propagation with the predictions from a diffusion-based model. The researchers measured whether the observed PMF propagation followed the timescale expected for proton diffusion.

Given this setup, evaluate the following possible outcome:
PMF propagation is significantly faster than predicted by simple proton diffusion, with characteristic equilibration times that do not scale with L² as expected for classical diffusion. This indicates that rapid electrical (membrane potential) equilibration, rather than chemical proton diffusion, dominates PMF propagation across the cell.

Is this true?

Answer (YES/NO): YES